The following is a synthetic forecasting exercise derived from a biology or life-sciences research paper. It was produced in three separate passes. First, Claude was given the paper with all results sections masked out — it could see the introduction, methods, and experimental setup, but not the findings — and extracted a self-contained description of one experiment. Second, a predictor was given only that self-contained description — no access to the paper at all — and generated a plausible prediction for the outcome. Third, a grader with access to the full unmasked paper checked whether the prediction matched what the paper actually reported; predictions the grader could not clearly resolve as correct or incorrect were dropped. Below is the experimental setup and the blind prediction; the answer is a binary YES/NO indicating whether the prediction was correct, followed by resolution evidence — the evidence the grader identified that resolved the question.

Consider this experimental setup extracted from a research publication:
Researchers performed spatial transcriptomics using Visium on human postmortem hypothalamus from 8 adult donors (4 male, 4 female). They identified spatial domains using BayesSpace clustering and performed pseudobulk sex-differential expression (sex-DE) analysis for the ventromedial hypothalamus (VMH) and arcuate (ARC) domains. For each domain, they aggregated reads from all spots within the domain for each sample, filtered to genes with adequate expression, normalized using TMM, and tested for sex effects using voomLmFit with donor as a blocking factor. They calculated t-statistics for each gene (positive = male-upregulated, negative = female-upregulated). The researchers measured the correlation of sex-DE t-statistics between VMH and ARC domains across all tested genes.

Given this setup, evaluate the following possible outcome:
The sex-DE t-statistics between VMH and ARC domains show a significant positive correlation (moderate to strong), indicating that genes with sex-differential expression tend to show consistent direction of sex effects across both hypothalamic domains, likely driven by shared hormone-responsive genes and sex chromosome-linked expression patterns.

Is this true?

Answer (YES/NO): YES